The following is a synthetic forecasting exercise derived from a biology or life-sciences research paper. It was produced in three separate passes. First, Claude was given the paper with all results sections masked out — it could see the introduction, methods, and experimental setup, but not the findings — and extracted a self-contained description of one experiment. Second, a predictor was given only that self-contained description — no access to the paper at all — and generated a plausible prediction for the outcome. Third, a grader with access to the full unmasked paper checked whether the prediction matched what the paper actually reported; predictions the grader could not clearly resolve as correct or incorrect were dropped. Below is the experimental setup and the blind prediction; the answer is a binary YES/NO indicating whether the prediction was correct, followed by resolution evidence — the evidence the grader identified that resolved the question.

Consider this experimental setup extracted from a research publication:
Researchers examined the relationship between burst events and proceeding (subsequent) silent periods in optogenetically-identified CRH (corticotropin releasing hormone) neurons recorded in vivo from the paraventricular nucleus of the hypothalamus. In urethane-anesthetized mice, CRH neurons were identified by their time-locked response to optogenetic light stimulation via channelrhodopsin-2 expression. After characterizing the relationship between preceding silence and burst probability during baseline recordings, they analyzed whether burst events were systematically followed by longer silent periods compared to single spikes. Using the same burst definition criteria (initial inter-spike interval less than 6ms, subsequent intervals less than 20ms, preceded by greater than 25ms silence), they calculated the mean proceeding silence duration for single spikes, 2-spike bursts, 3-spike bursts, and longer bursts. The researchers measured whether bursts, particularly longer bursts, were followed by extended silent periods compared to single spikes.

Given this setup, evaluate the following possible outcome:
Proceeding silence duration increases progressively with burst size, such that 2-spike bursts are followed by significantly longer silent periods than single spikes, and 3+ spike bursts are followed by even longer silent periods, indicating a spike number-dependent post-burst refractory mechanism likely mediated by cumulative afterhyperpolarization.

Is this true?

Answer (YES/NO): NO